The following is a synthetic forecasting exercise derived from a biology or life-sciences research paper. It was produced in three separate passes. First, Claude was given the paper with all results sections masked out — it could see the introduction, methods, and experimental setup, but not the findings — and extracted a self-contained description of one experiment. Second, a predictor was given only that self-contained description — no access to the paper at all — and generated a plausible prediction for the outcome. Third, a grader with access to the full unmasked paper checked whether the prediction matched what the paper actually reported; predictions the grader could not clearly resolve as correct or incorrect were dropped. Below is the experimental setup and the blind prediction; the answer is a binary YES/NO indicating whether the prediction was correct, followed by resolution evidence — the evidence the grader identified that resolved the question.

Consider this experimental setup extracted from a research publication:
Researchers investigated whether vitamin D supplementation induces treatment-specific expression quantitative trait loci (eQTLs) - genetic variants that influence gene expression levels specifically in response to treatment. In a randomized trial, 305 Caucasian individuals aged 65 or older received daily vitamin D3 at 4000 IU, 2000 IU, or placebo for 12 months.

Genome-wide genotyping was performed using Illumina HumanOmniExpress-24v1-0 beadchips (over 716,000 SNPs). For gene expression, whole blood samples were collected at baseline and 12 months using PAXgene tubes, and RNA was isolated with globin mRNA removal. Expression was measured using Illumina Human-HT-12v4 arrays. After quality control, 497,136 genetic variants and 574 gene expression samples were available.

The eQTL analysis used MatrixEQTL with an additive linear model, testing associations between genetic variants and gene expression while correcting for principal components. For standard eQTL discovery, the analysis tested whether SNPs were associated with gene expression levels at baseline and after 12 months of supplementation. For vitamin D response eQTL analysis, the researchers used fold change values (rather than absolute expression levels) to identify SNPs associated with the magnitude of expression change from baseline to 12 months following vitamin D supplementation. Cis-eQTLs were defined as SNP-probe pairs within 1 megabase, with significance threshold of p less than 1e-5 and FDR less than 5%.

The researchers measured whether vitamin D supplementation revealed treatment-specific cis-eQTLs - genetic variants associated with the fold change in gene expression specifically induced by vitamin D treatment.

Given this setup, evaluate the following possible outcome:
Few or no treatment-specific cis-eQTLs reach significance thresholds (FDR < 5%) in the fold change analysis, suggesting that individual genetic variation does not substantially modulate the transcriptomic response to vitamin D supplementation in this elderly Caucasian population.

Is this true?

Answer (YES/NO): YES